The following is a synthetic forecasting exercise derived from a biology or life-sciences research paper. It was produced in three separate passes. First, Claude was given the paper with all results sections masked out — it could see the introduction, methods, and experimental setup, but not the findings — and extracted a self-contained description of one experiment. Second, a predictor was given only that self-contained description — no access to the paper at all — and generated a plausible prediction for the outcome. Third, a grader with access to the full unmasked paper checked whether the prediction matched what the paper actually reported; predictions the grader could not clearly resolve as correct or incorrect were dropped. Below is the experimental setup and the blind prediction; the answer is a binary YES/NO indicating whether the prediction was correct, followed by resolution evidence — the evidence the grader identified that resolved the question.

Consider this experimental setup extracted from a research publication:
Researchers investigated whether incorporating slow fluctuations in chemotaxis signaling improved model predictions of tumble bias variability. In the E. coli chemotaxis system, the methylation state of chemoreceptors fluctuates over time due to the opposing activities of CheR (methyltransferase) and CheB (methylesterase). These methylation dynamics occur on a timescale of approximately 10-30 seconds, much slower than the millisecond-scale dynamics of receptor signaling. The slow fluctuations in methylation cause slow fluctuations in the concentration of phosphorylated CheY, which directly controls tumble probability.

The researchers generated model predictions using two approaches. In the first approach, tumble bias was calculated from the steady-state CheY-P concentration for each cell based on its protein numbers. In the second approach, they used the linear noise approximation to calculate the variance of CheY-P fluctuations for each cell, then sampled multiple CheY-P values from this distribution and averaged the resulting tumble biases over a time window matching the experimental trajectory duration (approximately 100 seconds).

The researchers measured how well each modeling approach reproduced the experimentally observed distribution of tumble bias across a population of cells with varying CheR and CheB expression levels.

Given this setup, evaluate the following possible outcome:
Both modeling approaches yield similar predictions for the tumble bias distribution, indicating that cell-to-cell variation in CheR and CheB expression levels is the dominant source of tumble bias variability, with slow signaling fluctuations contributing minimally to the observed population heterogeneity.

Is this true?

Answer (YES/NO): NO